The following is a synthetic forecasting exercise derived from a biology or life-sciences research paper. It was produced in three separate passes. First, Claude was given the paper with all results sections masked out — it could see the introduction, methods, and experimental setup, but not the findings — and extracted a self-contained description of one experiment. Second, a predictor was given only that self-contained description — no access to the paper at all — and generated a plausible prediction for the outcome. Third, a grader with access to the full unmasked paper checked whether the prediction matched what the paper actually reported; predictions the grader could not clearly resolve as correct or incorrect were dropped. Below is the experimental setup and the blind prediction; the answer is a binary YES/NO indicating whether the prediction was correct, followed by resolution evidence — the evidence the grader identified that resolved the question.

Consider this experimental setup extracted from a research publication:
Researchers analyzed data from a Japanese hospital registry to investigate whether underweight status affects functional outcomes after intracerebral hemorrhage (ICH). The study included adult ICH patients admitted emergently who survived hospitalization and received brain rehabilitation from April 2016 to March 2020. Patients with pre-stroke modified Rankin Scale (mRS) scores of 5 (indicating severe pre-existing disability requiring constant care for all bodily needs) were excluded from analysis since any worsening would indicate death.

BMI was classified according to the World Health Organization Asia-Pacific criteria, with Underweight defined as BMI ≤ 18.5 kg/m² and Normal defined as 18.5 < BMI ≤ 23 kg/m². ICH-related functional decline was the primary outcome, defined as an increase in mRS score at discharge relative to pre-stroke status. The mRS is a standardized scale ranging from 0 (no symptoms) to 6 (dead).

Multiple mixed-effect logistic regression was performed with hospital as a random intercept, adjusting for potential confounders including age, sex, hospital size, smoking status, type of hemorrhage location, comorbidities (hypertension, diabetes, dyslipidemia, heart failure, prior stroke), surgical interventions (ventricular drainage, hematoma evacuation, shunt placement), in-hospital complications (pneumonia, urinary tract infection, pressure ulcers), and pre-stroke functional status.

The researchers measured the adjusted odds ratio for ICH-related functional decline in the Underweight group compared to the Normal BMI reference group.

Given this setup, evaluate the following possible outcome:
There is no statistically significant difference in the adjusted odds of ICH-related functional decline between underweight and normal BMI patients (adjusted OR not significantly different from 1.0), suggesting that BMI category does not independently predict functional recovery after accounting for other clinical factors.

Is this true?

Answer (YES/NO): NO